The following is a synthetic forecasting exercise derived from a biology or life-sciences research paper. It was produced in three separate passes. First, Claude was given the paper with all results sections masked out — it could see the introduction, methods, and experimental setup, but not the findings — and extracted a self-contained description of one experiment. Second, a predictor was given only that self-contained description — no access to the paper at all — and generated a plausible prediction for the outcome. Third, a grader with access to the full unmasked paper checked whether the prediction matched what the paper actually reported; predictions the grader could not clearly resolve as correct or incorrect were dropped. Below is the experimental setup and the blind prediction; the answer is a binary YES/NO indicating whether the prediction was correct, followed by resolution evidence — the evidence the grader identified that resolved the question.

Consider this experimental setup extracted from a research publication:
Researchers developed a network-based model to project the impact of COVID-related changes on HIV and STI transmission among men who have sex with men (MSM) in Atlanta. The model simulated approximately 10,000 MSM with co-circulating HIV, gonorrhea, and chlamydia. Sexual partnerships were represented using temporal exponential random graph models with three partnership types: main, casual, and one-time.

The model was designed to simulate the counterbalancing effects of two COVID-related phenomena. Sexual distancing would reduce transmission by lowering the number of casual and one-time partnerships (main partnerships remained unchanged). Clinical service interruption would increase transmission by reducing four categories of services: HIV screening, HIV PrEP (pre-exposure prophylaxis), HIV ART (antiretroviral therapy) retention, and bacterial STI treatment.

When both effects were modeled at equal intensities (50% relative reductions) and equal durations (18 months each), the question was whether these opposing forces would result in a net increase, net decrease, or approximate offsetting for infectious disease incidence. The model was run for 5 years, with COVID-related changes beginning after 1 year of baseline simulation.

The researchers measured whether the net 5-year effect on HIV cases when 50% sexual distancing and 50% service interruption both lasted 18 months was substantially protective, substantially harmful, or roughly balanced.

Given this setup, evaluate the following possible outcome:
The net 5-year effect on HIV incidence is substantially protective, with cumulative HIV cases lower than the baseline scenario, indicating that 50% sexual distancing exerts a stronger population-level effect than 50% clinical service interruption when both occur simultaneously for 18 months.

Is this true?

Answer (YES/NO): NO